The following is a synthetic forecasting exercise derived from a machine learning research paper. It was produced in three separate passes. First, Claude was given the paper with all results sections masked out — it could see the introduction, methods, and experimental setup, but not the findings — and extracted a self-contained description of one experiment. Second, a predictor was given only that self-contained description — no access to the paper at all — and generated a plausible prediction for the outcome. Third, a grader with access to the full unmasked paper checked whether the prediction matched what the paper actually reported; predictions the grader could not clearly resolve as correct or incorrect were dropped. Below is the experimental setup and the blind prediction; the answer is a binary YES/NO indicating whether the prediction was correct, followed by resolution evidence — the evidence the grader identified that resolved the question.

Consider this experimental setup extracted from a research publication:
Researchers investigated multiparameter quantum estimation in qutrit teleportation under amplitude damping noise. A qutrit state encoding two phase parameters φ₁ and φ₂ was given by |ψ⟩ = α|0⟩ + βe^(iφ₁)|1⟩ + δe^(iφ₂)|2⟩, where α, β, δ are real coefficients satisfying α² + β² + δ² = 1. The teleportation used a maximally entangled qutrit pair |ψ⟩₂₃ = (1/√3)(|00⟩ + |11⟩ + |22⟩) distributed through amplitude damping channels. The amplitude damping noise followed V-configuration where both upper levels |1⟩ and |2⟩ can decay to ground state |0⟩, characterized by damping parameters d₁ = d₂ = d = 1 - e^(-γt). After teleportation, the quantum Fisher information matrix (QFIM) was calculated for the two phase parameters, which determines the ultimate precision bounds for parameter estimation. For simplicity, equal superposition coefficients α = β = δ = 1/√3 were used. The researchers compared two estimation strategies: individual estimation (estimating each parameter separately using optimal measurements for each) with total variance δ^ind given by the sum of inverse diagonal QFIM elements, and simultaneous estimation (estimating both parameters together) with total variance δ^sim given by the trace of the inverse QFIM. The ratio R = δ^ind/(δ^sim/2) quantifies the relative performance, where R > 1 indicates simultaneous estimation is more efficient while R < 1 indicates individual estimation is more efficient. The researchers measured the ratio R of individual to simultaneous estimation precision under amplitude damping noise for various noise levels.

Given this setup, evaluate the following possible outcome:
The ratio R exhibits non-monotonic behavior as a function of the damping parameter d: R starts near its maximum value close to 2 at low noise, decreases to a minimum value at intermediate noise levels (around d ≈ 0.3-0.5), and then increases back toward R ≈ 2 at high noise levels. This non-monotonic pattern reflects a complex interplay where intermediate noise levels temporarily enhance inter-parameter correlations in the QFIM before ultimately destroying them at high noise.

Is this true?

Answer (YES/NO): NO